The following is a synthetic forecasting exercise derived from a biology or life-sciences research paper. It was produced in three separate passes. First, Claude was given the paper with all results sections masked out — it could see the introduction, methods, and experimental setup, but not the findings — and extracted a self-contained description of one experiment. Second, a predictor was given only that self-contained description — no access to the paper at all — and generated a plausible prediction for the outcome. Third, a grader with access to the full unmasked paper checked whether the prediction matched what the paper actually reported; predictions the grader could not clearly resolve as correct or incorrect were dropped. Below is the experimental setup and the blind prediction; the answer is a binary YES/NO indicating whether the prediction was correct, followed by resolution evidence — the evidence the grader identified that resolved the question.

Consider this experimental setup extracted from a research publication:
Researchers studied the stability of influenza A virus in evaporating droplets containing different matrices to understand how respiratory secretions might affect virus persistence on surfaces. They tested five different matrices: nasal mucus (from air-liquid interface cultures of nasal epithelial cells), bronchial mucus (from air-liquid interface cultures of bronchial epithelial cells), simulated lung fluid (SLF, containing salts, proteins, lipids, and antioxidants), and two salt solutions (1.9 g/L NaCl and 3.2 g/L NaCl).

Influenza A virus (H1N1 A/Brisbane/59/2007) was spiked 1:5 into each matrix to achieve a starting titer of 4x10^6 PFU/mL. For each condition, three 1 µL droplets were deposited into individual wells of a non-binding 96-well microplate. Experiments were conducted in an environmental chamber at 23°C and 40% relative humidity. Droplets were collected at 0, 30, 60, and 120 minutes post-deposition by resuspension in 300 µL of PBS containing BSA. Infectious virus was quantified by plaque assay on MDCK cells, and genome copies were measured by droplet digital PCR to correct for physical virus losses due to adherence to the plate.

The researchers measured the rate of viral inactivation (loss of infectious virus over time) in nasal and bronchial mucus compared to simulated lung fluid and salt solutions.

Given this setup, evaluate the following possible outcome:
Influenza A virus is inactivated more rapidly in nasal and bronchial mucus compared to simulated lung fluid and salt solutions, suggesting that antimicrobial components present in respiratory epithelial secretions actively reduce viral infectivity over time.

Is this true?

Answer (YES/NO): NO